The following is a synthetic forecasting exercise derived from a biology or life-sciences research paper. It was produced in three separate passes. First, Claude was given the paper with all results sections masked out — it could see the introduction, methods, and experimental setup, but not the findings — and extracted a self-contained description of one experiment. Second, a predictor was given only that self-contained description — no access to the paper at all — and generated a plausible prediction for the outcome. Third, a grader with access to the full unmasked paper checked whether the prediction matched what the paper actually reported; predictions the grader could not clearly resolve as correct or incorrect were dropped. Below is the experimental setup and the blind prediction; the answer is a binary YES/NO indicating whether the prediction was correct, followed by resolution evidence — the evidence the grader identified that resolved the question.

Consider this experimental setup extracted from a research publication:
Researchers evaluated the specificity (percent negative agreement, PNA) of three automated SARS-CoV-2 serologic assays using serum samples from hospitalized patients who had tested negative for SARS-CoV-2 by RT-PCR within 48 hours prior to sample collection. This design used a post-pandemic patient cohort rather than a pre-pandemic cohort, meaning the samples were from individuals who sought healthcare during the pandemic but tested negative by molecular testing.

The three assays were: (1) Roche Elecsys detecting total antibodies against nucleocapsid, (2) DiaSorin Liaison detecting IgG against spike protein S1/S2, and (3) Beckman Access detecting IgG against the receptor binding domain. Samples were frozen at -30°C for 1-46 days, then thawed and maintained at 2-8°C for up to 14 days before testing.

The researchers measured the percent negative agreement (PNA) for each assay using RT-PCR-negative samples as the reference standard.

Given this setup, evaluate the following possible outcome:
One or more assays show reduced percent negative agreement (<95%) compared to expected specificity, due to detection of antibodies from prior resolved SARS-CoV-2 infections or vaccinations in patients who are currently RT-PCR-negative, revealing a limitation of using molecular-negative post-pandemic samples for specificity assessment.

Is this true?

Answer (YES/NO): NO